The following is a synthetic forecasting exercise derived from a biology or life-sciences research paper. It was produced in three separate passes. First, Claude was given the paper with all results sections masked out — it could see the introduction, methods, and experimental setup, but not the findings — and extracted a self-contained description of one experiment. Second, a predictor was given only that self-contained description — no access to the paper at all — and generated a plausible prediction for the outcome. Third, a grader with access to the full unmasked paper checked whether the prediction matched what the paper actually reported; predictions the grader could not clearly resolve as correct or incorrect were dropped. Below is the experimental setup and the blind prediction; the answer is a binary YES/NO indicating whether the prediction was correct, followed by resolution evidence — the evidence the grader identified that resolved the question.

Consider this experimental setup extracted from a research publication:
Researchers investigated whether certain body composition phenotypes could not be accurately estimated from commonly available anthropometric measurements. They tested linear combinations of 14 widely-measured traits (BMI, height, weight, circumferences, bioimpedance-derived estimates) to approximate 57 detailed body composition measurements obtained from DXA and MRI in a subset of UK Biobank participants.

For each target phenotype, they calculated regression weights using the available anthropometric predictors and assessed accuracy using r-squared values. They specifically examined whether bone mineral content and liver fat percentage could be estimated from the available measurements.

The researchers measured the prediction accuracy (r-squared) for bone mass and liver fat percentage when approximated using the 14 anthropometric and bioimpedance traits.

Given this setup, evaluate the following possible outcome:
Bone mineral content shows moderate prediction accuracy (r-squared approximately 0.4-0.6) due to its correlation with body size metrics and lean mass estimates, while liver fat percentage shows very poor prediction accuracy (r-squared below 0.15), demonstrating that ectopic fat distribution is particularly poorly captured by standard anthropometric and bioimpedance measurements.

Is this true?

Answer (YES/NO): NO